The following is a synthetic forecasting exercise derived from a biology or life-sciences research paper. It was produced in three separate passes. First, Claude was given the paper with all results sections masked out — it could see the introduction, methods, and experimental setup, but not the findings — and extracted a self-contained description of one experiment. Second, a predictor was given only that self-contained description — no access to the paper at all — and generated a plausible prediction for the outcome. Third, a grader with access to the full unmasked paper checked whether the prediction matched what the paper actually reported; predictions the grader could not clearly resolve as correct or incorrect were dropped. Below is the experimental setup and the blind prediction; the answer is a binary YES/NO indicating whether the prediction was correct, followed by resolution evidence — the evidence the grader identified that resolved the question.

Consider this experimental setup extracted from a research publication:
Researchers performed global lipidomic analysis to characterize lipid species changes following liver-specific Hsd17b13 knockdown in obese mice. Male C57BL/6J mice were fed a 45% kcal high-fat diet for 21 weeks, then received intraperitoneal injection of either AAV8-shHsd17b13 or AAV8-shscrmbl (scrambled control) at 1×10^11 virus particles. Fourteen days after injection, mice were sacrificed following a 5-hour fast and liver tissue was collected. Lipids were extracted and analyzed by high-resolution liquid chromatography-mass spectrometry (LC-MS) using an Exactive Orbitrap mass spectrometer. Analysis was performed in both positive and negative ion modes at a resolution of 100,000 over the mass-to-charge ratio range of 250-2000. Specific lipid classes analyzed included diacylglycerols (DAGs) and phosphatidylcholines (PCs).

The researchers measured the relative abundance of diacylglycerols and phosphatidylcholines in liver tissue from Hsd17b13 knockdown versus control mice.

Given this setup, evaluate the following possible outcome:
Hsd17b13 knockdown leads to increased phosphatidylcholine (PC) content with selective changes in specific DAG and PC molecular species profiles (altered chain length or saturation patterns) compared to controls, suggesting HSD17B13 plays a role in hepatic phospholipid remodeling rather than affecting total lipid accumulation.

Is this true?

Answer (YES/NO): NO